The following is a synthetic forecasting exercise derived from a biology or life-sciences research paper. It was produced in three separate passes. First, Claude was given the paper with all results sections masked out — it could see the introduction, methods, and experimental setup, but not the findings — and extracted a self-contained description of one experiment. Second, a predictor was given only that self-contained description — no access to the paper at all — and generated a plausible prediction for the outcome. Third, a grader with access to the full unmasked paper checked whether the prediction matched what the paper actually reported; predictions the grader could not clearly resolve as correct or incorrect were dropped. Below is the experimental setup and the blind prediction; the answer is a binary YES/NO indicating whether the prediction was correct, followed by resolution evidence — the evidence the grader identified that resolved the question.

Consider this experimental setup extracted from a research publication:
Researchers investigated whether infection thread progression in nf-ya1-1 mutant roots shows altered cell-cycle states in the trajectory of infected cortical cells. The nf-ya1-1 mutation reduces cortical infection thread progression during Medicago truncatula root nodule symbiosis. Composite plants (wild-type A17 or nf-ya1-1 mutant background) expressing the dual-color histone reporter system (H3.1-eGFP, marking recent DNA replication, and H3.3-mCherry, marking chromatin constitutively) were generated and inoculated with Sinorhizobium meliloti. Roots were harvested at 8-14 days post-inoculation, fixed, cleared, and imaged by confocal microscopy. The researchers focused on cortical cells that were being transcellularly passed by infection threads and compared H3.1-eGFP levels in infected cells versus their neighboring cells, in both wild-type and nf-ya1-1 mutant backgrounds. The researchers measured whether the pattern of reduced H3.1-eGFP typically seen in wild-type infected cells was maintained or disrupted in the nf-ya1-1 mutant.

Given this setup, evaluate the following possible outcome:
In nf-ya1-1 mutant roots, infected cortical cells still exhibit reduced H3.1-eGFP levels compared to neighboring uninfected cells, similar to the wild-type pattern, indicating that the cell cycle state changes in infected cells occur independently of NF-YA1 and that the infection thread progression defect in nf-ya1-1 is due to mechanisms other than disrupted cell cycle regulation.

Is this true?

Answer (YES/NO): NO